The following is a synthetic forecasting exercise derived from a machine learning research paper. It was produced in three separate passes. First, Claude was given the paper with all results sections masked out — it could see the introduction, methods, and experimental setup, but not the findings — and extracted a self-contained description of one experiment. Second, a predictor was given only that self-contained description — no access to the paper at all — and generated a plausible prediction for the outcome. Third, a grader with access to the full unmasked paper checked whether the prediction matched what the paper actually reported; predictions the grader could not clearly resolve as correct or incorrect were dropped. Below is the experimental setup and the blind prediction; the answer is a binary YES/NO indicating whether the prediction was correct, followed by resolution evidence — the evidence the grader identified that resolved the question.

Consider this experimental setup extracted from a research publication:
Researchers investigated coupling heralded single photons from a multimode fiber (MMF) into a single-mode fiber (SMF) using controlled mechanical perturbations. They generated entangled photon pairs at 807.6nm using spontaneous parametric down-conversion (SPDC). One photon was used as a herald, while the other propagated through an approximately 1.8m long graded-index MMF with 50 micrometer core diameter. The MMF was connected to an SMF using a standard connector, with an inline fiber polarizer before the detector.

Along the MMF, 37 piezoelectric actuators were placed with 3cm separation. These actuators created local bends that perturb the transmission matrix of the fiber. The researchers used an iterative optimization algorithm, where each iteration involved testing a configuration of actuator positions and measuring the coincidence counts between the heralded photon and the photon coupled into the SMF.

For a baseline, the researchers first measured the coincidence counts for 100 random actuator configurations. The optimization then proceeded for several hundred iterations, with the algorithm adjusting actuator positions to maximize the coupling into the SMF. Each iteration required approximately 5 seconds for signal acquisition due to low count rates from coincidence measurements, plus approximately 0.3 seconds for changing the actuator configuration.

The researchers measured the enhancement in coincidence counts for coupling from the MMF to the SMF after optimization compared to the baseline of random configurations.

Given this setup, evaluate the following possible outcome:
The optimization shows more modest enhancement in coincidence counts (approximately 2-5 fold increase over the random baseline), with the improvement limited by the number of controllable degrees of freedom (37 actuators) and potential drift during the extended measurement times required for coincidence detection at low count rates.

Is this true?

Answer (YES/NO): NO